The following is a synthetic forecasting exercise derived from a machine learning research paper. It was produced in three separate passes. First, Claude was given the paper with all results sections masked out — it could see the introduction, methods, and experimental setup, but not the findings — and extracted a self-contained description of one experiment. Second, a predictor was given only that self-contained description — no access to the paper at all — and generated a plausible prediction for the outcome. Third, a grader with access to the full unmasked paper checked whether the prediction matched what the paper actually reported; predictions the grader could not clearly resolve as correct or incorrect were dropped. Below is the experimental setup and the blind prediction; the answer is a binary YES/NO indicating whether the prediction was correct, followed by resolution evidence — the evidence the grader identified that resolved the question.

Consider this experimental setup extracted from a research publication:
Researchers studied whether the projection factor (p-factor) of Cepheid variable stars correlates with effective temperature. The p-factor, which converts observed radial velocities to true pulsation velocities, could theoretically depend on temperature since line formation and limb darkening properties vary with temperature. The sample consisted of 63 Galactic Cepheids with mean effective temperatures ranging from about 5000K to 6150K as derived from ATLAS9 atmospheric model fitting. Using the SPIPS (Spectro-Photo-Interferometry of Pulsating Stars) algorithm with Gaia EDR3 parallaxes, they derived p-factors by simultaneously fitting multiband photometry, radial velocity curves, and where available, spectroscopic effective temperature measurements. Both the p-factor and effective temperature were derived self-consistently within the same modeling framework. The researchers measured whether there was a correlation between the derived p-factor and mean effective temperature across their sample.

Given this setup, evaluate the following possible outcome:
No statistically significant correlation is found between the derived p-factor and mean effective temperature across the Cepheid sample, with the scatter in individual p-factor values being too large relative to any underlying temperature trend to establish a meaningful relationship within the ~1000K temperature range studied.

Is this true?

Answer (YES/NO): YES